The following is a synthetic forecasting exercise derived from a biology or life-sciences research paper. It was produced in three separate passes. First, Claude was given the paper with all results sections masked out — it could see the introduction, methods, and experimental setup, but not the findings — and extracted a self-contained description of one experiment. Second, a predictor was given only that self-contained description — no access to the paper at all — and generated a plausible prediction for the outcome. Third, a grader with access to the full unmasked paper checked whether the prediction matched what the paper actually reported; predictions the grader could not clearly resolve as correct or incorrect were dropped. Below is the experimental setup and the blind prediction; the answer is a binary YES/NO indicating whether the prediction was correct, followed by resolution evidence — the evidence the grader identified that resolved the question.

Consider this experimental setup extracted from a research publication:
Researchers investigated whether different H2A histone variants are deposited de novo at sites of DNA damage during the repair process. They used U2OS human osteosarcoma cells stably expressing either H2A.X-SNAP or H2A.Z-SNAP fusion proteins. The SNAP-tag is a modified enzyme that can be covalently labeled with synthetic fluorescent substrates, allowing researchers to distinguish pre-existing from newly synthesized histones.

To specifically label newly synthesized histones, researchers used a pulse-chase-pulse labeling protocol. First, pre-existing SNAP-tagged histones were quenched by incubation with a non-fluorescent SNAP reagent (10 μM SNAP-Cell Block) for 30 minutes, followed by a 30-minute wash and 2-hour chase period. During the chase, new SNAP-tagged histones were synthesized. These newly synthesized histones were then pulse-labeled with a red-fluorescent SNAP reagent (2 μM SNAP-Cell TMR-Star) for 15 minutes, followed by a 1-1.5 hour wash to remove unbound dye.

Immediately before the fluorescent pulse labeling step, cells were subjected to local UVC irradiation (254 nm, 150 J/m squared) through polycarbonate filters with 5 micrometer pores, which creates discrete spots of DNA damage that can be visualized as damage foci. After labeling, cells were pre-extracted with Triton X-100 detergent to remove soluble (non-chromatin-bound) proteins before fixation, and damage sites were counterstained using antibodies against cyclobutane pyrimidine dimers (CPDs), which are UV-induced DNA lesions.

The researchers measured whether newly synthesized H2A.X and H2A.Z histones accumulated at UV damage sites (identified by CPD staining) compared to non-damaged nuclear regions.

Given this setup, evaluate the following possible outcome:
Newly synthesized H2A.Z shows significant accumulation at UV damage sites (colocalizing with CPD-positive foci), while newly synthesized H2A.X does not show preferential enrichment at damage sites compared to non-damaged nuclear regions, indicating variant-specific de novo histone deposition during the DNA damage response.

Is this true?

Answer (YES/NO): NO